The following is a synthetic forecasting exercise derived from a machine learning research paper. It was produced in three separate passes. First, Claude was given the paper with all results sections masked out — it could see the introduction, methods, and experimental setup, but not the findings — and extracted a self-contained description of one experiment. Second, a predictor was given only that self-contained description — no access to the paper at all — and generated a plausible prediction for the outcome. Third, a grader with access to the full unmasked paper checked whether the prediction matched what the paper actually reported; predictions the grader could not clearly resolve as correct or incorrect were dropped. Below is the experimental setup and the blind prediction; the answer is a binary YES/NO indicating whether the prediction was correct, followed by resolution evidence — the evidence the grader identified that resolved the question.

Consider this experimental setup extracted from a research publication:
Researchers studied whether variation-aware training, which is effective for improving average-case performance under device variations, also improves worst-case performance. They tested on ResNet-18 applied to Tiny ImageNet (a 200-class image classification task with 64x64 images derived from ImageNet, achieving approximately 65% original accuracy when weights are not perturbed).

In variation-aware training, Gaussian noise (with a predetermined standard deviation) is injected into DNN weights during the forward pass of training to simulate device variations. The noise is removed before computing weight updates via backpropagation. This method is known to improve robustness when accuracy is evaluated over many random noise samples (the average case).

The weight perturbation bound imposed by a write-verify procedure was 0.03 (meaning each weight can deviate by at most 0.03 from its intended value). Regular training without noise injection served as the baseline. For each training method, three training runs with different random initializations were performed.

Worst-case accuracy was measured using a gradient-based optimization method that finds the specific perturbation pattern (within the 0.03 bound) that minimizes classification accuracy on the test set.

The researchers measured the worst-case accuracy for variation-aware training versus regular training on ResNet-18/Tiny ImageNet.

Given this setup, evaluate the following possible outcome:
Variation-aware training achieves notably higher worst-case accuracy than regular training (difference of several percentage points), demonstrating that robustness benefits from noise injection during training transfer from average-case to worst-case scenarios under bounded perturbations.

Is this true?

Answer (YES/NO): NO